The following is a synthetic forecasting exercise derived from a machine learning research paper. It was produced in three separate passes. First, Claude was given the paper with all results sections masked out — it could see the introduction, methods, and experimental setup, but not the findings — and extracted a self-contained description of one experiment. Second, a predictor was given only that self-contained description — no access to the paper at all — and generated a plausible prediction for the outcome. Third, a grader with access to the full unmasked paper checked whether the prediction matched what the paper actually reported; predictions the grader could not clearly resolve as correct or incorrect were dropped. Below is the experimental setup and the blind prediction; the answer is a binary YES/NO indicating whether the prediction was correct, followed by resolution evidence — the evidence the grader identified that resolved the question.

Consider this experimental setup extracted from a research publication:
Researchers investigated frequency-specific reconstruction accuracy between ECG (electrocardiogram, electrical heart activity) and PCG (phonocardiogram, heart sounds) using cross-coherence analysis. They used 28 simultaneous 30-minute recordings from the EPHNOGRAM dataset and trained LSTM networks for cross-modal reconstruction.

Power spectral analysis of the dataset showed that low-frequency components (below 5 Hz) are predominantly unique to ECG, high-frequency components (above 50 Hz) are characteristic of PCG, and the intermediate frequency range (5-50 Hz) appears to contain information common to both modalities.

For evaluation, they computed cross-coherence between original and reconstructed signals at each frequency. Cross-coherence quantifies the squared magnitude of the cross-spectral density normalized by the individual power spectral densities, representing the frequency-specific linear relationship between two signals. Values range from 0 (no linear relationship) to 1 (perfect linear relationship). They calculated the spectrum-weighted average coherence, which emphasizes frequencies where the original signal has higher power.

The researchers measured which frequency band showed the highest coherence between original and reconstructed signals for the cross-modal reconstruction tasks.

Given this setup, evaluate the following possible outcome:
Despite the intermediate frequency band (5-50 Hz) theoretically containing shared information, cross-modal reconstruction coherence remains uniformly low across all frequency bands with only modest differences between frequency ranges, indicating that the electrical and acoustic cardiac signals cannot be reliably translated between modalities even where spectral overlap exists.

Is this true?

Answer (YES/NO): NO